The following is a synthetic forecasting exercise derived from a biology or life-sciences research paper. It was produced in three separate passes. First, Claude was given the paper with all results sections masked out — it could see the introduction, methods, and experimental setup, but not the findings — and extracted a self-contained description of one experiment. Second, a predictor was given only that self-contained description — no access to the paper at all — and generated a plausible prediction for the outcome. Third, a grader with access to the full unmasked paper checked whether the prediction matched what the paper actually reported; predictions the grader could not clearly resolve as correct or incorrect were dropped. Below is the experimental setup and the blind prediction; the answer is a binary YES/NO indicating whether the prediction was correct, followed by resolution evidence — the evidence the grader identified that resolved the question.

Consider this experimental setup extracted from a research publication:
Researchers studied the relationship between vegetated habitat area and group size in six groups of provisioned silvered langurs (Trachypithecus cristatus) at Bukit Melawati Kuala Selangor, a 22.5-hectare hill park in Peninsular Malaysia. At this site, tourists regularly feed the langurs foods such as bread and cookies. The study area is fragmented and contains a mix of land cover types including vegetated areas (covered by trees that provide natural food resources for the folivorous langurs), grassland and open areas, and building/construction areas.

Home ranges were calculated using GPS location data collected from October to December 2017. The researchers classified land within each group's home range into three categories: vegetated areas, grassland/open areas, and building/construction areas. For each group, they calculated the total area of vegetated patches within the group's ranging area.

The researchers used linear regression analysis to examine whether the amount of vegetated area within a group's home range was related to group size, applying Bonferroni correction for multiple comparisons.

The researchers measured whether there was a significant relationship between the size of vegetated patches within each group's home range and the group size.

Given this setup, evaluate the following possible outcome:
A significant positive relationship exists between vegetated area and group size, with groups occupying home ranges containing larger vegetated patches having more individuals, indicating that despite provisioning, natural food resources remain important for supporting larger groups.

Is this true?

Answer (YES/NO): YES